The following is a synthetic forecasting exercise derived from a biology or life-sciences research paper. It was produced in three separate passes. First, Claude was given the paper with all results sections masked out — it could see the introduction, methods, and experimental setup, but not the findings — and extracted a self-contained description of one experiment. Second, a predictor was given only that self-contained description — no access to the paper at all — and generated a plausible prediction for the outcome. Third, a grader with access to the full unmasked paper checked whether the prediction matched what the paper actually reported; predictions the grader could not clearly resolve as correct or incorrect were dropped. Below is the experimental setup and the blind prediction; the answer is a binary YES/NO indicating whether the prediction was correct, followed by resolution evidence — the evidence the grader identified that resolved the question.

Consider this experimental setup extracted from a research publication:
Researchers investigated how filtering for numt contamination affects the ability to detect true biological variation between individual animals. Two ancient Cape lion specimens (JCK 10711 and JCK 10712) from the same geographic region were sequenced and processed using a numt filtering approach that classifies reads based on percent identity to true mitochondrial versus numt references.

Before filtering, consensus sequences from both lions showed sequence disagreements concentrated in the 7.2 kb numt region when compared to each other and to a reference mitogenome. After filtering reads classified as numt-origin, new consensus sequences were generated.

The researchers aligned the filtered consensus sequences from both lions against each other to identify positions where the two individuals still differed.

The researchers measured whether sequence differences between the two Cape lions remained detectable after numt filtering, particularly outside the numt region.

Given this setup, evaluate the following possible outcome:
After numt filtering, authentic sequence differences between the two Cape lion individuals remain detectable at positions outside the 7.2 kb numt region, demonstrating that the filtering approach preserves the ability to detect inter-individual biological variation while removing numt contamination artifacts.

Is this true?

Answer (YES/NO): YES